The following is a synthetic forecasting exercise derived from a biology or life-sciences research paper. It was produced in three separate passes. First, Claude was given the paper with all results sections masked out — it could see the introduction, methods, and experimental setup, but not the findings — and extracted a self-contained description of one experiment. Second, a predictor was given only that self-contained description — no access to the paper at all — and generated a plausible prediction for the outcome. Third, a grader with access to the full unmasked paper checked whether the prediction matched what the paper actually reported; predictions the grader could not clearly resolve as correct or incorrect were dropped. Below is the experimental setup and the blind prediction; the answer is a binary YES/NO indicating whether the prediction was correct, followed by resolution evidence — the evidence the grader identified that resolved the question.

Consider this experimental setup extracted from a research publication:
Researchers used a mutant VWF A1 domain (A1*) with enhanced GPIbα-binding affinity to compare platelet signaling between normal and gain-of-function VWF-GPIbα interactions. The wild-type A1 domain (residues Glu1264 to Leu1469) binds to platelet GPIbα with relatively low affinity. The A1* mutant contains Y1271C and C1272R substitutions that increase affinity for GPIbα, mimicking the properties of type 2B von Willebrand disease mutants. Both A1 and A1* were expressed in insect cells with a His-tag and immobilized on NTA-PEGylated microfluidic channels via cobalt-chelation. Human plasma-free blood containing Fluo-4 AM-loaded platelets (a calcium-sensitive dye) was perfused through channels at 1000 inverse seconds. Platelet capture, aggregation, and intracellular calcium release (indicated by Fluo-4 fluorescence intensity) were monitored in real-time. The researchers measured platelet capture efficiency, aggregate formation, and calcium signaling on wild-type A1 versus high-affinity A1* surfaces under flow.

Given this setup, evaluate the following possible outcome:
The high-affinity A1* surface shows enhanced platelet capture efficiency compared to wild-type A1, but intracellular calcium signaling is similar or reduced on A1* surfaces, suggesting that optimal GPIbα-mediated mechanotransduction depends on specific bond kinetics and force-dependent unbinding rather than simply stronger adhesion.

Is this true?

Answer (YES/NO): NO